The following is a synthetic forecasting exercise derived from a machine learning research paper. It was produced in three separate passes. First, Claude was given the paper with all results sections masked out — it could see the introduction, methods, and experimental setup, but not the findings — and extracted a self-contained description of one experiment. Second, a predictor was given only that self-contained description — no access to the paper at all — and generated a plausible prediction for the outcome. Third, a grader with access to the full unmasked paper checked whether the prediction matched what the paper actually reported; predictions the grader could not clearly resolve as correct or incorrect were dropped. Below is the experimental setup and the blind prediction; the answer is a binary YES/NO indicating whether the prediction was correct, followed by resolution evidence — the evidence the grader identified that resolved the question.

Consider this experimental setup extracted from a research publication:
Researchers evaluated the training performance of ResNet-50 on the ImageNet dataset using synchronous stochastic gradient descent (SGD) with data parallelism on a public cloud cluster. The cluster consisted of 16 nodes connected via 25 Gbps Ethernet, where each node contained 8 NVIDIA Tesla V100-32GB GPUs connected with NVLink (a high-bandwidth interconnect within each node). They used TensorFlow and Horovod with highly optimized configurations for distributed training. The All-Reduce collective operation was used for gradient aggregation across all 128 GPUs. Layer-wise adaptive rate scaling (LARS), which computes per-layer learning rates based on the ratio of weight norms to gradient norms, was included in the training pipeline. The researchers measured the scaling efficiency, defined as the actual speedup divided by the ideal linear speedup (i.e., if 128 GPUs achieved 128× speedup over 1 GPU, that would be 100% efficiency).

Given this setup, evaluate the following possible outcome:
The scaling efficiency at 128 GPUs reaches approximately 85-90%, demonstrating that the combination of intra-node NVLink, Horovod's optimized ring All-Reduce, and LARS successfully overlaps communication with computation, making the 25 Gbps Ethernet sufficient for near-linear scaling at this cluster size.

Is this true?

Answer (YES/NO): NO